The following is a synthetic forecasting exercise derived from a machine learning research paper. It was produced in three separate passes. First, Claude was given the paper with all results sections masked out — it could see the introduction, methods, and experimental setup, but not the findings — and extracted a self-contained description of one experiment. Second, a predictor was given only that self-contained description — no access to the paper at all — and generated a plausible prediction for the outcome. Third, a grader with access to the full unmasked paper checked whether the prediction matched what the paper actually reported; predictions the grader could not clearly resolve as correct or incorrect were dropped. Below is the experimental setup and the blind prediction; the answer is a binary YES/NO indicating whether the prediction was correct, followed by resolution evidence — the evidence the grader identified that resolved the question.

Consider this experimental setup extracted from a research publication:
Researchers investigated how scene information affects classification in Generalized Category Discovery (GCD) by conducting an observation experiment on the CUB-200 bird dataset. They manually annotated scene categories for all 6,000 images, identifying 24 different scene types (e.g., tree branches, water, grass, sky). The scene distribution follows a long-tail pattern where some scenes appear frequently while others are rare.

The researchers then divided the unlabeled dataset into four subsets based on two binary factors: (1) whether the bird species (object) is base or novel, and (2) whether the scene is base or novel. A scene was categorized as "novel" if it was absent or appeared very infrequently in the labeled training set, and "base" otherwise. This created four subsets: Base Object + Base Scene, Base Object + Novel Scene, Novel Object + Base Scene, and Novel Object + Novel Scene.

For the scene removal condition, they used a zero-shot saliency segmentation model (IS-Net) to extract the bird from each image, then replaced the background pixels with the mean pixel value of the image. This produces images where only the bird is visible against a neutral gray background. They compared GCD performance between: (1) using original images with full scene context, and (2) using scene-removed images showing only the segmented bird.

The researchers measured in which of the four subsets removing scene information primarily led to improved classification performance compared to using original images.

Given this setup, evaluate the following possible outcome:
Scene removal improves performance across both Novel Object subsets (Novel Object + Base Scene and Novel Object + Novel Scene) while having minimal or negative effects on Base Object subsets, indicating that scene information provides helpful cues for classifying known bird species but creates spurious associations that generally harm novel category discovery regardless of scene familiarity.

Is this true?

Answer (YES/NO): NO